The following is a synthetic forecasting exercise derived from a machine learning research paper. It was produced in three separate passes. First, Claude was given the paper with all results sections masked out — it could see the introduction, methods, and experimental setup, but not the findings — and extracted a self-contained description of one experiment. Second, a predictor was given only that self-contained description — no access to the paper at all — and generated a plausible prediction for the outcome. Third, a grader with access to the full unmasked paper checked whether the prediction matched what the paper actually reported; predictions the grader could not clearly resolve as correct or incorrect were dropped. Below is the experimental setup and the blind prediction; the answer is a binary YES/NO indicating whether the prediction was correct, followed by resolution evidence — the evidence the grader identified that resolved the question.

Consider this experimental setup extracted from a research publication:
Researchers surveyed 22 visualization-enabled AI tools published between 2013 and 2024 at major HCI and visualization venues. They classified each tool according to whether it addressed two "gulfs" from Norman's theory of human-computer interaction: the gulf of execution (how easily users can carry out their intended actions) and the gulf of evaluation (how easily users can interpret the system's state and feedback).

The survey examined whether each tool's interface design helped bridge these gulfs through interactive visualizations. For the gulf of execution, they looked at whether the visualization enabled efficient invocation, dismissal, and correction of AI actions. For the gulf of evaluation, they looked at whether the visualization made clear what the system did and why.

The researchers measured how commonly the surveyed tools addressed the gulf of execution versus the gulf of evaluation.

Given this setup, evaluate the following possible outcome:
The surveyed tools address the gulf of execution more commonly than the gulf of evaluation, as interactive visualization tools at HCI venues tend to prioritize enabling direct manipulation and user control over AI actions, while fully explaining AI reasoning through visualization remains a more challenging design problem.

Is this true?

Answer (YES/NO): NO